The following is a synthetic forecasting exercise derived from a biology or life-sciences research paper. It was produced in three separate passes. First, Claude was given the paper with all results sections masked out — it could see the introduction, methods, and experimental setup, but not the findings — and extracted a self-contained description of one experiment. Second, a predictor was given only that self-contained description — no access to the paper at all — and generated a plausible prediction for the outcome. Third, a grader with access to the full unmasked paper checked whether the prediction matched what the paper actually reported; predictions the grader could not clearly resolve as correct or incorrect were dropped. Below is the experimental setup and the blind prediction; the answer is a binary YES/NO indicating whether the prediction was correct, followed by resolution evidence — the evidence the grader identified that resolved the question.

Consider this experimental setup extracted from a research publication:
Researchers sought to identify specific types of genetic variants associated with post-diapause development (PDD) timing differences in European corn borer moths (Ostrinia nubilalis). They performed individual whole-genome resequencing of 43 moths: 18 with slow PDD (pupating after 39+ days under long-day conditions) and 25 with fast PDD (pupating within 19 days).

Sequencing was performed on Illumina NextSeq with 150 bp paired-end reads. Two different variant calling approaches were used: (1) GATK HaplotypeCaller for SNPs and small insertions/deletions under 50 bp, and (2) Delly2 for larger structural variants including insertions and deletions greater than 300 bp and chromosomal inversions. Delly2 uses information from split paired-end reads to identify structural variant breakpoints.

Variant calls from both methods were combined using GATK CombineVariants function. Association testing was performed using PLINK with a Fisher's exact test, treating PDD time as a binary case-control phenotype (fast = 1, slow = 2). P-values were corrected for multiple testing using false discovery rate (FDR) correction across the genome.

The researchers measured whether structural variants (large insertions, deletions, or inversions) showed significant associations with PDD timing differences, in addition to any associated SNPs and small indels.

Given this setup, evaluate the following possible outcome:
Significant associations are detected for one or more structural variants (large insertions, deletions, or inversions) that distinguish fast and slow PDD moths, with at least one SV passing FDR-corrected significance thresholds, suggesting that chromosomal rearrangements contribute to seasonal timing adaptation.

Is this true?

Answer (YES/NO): YES